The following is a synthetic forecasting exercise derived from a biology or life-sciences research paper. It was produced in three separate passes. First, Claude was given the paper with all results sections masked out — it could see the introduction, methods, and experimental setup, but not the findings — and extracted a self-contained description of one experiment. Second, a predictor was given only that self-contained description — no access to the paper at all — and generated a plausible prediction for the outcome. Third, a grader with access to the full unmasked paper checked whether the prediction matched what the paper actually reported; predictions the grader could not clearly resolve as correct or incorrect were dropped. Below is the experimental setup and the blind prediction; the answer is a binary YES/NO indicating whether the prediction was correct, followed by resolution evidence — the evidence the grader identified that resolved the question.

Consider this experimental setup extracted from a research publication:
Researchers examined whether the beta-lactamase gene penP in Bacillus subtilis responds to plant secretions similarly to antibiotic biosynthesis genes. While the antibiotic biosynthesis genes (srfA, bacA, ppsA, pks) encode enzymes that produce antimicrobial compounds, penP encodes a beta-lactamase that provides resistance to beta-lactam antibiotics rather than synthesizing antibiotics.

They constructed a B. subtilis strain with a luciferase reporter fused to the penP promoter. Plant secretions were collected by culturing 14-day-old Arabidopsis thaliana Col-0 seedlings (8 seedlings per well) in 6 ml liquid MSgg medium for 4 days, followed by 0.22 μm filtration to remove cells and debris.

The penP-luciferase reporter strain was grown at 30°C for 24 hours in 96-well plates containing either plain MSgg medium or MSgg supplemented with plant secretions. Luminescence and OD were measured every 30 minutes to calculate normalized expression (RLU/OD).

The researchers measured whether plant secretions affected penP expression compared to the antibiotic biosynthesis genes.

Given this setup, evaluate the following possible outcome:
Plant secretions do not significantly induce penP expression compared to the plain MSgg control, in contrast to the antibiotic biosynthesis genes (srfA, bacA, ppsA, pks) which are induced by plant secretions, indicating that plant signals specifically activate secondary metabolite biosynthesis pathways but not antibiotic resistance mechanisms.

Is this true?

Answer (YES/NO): YES